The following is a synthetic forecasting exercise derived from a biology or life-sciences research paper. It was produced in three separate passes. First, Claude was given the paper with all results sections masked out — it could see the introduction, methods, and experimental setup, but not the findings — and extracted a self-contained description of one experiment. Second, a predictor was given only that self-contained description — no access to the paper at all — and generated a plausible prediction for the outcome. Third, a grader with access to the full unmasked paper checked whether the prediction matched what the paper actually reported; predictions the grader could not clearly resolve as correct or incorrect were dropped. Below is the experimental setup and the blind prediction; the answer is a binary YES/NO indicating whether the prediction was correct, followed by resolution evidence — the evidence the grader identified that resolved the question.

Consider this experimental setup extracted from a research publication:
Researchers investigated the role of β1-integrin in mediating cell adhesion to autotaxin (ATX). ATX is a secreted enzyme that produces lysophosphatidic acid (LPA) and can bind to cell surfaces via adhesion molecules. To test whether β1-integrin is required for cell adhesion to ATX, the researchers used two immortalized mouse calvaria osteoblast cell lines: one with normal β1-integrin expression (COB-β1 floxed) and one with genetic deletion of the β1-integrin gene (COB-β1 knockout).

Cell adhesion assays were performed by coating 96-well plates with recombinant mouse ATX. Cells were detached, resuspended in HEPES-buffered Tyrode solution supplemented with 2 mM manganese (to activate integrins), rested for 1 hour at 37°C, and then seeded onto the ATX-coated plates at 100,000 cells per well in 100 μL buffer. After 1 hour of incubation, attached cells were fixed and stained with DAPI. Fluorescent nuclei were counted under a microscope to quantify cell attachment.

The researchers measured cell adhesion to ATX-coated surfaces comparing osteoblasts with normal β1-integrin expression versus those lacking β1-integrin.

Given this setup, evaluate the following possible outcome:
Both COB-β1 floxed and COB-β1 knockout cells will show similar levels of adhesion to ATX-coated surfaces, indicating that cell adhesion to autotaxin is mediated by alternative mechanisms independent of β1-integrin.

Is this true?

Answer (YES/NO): NO